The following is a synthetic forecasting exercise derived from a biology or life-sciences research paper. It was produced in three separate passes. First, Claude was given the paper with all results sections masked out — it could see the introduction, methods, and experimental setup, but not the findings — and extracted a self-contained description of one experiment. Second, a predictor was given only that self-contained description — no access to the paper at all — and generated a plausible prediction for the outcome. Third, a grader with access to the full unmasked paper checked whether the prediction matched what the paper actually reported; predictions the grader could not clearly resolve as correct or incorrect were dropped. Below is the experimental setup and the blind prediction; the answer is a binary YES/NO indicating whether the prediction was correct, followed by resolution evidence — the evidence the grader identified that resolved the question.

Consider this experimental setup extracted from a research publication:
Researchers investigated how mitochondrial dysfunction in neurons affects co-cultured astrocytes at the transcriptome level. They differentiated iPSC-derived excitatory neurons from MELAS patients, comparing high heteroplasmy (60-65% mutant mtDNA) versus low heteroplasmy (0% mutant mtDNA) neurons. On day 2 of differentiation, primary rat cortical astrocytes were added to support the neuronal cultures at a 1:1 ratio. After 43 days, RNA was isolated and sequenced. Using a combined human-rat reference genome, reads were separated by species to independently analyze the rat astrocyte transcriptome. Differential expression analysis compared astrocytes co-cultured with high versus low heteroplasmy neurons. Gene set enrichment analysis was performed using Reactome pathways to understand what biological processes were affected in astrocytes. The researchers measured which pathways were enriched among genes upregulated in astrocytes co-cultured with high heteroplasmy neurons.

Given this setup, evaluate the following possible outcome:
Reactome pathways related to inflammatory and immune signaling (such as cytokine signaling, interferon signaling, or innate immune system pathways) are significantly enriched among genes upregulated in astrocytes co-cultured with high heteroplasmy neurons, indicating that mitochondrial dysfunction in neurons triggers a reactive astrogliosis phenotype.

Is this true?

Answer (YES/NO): YES